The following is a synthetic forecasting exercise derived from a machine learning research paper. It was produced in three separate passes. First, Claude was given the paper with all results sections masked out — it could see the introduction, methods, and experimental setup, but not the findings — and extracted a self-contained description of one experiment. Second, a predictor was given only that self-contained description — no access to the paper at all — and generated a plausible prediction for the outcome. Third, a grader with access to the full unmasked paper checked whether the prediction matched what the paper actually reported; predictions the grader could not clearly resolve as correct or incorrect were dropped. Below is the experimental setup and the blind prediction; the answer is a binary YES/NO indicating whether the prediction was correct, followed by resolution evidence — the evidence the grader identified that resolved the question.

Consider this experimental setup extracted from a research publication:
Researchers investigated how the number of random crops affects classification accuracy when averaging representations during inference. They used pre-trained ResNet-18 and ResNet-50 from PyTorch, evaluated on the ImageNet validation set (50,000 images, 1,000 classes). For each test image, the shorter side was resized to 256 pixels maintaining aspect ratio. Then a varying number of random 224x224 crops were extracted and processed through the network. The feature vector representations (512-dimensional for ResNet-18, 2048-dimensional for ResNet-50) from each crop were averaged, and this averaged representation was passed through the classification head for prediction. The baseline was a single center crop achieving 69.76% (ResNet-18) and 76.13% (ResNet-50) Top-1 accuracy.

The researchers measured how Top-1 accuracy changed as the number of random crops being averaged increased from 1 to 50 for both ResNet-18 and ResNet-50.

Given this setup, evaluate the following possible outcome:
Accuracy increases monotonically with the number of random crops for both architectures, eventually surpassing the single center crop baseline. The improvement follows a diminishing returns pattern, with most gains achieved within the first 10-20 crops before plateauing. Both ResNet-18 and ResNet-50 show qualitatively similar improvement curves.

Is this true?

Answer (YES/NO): YES